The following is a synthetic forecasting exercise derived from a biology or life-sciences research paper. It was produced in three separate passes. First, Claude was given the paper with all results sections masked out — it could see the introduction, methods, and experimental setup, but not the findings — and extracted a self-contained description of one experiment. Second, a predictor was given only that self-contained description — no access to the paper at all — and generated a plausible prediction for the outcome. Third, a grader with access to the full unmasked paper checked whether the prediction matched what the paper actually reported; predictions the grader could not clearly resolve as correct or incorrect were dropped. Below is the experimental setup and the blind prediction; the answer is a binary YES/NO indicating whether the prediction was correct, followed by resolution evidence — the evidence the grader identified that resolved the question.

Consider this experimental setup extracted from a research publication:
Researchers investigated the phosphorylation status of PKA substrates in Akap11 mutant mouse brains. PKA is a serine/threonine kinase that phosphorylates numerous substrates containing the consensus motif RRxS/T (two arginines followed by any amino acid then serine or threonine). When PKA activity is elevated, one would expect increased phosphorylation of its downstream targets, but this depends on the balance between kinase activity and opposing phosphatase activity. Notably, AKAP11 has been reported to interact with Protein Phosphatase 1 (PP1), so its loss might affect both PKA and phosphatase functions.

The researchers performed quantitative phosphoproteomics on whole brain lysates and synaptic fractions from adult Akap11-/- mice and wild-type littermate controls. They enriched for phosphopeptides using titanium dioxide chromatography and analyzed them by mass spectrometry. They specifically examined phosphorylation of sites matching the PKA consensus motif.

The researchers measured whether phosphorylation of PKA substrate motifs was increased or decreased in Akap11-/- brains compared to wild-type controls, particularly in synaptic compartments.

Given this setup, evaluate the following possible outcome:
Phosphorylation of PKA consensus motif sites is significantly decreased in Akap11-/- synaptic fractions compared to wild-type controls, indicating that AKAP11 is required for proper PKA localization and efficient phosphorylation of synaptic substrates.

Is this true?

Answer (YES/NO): NO